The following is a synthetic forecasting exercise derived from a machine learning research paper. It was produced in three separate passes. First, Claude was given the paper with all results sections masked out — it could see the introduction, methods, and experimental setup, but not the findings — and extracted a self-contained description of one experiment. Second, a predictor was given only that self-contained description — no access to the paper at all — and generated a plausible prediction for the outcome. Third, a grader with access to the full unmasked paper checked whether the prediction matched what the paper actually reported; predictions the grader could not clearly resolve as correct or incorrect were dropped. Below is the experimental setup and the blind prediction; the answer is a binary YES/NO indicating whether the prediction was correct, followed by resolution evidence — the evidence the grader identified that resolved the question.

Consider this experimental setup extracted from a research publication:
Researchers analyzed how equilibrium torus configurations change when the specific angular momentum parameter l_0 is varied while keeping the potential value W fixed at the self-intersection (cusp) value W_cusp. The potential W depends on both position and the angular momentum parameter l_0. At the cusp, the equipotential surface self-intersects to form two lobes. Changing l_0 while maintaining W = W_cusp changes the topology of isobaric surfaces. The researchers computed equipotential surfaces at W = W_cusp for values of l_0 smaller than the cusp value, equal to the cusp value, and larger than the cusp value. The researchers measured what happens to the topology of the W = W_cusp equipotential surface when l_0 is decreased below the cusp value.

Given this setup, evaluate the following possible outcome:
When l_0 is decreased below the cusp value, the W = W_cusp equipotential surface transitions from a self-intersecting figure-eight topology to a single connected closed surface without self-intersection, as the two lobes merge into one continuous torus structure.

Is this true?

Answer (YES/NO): YES